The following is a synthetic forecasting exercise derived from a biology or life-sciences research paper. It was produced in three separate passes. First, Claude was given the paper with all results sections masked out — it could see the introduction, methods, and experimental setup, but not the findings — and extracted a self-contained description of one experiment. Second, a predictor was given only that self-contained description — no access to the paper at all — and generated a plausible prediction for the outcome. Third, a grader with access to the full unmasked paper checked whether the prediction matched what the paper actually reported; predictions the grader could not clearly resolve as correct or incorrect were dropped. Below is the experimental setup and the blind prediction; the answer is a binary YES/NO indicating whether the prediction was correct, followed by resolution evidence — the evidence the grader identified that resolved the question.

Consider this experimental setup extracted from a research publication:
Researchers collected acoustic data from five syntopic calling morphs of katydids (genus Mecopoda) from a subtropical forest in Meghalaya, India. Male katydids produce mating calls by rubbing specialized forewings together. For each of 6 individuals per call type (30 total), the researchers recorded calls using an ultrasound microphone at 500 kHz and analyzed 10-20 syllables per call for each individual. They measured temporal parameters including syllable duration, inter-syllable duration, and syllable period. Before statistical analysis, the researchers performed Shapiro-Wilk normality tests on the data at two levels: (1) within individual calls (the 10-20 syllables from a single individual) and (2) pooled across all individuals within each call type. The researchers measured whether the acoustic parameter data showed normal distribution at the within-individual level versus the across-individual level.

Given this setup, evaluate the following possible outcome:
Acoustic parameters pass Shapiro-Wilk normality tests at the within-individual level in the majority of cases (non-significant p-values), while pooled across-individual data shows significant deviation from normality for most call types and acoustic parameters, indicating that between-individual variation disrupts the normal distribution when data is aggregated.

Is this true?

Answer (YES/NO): YES